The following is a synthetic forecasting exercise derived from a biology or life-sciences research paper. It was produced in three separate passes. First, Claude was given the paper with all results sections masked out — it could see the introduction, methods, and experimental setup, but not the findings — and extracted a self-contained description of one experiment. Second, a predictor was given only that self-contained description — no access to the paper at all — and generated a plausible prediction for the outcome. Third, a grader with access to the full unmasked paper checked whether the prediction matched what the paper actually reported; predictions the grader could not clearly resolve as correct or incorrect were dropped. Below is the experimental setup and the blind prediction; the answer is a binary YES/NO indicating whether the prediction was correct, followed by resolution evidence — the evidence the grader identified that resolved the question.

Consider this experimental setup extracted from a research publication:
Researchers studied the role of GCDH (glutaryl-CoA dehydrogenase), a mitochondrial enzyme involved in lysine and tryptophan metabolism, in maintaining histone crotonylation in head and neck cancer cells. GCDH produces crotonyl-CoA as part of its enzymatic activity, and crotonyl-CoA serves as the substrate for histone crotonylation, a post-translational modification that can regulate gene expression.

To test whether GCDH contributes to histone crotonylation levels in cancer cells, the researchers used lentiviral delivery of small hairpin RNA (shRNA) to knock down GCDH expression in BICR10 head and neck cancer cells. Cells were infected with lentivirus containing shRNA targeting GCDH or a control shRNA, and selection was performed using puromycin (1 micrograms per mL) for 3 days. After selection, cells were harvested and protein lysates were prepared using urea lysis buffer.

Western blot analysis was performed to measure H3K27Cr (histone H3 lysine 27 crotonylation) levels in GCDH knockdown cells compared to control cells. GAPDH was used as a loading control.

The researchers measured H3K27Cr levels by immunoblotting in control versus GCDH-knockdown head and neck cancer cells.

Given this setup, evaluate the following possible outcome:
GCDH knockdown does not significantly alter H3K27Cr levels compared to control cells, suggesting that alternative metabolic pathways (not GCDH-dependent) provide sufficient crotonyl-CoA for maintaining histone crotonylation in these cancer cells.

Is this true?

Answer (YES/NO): NO